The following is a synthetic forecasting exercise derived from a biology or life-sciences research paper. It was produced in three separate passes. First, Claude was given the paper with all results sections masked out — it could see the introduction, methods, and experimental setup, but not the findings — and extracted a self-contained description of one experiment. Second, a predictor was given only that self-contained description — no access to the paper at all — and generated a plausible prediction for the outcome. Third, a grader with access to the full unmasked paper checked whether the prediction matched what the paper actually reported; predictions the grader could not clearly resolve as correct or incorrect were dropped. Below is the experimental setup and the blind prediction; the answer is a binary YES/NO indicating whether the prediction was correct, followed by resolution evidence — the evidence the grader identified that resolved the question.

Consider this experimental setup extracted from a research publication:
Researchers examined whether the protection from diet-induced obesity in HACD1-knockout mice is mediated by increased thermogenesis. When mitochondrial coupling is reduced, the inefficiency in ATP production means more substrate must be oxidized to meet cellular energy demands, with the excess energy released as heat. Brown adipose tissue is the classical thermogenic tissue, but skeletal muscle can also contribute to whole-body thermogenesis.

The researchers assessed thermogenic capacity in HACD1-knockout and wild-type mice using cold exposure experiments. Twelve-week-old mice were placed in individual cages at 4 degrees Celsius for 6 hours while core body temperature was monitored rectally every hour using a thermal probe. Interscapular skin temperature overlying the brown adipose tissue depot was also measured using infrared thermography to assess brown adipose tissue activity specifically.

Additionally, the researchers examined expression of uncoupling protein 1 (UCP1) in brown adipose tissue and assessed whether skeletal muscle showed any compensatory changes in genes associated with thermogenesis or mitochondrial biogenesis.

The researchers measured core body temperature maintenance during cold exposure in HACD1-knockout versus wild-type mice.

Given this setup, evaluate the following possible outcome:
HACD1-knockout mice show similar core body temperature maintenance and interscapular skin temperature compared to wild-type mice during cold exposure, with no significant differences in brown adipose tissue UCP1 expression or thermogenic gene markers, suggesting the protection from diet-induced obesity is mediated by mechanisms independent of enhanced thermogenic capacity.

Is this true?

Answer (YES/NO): YES